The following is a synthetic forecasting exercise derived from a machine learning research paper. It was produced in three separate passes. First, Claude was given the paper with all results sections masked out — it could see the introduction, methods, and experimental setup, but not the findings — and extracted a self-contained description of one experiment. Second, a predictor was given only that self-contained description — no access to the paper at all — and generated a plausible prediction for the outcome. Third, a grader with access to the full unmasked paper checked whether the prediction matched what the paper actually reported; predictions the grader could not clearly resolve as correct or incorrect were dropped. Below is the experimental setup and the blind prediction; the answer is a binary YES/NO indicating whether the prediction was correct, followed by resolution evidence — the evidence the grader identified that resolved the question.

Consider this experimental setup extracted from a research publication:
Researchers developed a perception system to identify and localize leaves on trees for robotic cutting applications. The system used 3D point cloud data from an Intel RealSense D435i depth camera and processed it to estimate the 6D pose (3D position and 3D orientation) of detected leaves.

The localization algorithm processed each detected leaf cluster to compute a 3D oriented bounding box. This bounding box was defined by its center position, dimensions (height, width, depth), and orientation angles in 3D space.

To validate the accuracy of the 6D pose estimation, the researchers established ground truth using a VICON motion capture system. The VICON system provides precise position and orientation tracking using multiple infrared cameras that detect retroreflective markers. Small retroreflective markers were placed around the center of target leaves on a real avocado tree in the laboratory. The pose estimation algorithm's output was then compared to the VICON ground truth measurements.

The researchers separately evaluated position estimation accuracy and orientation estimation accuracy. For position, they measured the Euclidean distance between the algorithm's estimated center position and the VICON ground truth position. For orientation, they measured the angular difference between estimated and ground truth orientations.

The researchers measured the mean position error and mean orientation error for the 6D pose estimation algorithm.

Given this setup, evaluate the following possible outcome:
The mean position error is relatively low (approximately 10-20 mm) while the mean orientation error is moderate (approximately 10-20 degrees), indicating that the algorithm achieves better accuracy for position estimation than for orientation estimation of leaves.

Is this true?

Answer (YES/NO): NO